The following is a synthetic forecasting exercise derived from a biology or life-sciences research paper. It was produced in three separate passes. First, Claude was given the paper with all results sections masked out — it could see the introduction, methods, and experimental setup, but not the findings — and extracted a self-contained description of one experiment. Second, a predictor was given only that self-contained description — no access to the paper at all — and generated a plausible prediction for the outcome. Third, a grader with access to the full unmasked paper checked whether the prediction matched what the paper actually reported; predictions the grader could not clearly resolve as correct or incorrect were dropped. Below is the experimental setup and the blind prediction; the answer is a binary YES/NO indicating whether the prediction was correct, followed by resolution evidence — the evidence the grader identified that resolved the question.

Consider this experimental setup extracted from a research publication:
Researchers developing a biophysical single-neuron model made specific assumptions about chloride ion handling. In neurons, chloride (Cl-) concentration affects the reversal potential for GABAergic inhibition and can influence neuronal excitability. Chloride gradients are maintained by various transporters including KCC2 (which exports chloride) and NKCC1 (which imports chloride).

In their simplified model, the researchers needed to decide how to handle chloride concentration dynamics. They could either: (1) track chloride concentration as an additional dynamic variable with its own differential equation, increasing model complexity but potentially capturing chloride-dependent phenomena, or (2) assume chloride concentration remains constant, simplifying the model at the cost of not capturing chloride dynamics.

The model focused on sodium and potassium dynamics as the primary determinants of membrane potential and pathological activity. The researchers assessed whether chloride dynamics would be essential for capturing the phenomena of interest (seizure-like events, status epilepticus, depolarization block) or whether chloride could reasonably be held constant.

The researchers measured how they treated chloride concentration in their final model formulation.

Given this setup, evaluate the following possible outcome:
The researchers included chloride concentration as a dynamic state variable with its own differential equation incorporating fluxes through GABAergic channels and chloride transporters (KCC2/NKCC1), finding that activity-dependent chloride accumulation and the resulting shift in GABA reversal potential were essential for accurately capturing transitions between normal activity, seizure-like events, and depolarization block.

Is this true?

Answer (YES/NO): NO